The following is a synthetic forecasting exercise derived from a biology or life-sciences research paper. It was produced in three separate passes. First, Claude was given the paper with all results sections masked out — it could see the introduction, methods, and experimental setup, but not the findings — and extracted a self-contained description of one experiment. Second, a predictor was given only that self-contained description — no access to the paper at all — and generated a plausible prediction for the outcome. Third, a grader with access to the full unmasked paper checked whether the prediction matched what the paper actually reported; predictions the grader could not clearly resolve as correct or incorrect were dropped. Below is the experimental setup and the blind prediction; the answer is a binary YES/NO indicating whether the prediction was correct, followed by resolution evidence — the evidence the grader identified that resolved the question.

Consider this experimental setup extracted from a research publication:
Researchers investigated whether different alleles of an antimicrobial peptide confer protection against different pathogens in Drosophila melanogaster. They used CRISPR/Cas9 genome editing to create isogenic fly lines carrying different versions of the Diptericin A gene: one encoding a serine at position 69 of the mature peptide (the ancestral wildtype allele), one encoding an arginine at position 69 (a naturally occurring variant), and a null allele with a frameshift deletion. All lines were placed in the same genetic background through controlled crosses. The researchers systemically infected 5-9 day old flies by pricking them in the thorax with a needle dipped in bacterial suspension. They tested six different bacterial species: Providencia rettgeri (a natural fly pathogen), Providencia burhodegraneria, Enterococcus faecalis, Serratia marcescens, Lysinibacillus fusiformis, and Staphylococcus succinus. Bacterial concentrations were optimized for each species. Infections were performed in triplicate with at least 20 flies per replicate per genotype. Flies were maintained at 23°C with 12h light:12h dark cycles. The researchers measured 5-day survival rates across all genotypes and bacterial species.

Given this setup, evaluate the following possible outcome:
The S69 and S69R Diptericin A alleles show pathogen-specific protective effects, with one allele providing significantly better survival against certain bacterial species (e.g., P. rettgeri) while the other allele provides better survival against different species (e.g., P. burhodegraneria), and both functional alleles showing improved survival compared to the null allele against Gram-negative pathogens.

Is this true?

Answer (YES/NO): NO